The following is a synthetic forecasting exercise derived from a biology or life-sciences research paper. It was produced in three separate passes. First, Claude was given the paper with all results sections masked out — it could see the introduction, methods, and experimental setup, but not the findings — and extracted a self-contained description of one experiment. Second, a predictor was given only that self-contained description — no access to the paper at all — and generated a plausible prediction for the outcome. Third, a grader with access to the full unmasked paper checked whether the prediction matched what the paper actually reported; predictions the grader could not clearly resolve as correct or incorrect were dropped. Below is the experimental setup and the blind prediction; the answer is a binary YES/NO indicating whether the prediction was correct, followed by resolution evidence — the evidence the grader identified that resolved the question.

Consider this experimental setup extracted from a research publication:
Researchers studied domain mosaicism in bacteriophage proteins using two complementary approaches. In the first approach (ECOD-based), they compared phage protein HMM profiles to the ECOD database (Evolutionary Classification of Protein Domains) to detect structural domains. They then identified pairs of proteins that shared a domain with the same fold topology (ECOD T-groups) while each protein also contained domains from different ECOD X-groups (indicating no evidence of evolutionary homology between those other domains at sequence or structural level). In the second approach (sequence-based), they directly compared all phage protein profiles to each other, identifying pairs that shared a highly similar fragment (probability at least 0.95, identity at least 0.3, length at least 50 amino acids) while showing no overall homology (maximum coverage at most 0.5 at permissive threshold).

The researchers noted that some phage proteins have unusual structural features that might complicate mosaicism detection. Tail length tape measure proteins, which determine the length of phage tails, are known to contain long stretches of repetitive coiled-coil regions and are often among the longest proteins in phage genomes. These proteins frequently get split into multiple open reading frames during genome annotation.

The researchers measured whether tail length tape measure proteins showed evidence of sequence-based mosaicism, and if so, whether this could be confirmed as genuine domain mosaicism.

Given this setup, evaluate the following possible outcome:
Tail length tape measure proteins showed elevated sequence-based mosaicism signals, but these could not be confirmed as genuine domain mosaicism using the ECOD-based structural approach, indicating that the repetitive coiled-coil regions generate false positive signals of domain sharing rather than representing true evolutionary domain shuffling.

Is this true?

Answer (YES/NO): YES